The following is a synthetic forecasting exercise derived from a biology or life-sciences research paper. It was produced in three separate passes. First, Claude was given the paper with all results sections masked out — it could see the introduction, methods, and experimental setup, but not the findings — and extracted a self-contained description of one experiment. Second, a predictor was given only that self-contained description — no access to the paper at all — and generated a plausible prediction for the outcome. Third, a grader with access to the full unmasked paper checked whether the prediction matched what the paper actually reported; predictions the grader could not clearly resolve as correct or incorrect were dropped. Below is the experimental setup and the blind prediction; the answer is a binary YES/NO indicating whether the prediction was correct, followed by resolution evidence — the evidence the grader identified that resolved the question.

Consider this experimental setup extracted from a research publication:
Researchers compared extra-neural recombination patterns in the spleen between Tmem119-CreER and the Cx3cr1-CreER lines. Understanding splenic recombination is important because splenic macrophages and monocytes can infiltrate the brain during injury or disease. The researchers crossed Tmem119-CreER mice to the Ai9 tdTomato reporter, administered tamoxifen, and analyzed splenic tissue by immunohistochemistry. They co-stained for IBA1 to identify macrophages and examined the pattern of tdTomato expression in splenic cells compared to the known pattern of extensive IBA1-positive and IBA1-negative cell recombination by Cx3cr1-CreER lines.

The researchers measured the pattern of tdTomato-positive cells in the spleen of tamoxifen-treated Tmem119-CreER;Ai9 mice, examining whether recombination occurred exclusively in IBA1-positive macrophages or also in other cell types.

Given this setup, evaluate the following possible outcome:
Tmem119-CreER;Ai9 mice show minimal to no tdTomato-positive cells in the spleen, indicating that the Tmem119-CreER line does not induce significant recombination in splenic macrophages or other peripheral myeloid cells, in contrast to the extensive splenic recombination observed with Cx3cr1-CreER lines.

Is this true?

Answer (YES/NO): NO